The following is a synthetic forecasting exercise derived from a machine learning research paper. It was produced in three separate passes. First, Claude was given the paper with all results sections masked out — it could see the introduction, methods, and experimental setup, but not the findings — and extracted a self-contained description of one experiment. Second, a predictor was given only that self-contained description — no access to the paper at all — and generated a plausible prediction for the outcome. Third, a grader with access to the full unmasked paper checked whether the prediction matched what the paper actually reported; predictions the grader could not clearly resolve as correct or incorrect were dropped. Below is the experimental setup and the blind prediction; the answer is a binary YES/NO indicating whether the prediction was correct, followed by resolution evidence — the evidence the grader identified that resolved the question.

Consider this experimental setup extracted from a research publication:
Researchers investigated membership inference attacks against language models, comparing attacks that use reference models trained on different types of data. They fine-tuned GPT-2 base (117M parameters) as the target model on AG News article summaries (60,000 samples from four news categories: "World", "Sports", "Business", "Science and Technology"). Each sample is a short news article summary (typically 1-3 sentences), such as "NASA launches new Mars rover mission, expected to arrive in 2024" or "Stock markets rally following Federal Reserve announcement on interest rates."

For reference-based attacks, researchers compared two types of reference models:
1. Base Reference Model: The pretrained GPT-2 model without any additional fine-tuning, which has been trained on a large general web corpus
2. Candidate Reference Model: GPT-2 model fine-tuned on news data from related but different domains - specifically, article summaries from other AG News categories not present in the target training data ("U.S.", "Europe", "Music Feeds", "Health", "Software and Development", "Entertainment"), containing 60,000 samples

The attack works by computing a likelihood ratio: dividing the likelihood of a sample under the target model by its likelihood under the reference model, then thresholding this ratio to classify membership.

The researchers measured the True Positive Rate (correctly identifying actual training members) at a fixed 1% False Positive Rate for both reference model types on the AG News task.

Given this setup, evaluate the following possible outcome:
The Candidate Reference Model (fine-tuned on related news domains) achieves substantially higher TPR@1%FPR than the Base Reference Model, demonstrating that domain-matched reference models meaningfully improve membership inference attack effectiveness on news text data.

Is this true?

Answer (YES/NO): NO